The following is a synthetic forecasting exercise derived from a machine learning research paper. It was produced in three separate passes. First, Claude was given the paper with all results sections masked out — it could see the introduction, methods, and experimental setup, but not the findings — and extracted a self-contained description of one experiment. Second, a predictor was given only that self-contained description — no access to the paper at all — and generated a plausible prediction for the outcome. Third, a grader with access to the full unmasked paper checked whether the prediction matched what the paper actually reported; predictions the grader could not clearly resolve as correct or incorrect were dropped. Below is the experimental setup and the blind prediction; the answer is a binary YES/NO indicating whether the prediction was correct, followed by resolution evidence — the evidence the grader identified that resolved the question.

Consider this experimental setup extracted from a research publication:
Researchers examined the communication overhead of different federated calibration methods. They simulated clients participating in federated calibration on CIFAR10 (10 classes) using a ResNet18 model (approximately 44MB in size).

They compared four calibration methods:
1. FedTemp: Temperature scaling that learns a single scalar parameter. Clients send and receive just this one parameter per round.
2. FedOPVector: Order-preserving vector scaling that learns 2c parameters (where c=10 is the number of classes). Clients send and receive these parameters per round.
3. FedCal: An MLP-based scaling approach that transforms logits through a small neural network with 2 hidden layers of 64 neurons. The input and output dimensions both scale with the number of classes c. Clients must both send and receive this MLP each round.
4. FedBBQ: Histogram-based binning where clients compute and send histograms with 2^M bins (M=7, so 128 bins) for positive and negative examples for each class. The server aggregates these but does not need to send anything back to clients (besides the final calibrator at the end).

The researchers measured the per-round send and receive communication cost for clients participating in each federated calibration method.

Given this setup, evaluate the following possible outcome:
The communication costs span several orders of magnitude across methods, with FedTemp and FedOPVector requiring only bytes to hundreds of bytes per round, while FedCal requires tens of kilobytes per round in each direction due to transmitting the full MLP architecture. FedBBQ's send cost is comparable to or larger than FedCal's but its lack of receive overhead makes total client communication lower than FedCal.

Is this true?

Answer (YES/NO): NO